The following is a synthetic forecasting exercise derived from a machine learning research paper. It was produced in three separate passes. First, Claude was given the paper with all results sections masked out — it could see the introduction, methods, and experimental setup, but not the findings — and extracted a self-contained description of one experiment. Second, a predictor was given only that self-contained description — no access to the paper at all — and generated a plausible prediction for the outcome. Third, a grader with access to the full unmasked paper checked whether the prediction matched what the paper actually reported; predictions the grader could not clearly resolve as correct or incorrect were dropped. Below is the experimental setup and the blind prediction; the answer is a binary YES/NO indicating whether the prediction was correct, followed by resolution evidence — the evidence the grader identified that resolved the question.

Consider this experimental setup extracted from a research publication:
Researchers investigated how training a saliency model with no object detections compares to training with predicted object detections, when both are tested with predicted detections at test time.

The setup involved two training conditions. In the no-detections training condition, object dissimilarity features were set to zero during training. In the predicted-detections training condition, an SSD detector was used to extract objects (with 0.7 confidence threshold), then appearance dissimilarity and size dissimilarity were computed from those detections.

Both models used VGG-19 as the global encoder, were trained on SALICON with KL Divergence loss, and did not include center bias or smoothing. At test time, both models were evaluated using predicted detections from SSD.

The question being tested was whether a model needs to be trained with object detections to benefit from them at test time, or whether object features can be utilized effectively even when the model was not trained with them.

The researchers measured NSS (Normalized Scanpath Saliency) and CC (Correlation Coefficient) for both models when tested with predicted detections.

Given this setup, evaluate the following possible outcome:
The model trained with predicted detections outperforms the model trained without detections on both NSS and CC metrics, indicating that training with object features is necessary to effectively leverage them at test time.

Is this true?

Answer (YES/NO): YES